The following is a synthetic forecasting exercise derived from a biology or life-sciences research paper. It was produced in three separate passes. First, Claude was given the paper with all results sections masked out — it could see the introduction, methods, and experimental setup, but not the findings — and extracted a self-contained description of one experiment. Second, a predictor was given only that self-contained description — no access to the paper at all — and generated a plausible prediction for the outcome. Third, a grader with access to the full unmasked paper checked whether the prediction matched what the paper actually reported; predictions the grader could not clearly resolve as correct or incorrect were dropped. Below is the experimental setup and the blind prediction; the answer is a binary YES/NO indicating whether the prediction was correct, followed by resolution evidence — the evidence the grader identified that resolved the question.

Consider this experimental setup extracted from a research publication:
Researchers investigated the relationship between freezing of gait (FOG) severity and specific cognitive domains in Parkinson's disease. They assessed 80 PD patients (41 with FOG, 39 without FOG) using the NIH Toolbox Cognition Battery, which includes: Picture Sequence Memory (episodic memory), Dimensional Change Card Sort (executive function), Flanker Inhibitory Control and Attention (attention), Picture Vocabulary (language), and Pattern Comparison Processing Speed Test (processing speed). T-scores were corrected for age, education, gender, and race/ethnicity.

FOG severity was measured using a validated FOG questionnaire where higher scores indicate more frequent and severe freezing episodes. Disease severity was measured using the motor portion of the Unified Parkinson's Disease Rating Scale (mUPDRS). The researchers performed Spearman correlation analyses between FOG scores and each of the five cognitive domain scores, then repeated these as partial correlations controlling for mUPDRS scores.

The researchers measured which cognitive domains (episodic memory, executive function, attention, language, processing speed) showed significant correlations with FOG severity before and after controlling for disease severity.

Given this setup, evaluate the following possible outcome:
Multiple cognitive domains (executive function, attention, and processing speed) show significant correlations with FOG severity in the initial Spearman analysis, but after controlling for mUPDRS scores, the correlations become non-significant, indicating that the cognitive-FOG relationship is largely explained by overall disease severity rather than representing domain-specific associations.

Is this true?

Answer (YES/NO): NO